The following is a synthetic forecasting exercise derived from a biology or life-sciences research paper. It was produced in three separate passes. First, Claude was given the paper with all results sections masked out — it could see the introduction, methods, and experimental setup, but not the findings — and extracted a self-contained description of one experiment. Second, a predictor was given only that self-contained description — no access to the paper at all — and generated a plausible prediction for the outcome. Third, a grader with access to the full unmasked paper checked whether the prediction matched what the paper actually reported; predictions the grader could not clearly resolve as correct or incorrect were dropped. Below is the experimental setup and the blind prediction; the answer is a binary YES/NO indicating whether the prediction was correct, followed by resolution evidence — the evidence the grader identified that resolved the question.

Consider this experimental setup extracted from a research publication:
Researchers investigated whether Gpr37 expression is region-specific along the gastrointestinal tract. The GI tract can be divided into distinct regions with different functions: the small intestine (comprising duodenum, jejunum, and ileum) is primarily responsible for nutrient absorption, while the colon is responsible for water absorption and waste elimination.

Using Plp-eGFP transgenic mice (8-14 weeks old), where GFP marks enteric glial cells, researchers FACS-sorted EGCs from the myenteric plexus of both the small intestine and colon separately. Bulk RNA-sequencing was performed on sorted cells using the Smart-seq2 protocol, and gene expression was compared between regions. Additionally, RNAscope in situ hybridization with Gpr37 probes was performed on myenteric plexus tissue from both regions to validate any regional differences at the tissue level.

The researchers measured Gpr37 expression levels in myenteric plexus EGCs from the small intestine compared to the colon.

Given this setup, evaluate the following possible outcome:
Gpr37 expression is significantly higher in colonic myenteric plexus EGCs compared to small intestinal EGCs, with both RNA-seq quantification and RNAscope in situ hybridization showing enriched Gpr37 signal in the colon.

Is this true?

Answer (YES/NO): NO